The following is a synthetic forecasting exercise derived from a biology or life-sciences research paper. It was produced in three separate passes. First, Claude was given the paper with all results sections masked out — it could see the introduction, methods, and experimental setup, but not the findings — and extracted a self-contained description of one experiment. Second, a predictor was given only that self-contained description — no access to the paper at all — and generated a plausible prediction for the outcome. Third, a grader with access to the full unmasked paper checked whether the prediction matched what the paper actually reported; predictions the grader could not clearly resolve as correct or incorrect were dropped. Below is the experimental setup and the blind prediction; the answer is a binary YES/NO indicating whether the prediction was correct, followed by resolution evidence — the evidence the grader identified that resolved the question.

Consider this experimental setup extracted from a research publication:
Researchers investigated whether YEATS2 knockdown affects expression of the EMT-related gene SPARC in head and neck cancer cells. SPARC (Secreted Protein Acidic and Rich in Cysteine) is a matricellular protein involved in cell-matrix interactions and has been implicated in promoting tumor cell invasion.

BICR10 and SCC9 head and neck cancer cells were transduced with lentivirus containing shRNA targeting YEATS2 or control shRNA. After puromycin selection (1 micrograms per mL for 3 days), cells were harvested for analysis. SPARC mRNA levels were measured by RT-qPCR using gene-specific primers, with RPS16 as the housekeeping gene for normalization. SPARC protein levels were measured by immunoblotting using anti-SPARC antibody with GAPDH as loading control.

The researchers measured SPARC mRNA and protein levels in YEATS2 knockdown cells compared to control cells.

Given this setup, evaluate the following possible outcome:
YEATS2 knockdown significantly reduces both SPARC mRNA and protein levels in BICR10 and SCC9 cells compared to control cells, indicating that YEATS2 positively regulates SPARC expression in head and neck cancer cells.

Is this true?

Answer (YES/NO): YES